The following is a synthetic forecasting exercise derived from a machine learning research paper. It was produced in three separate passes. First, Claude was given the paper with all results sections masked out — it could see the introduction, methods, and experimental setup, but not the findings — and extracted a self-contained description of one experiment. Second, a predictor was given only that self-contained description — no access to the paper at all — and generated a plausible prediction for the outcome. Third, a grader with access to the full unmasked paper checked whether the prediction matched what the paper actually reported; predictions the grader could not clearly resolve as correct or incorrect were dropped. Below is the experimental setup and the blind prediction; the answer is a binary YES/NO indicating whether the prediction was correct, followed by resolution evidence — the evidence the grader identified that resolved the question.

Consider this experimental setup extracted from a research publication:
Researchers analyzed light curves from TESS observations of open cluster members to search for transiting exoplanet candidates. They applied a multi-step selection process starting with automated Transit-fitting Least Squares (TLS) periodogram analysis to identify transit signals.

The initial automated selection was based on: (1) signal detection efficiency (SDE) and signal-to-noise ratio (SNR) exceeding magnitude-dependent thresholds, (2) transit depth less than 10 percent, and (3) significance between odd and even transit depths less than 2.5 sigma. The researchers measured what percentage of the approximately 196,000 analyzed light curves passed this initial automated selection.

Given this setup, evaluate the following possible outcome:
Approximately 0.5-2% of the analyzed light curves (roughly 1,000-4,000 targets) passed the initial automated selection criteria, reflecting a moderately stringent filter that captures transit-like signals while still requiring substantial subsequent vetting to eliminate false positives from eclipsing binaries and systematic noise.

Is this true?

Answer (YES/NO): NO